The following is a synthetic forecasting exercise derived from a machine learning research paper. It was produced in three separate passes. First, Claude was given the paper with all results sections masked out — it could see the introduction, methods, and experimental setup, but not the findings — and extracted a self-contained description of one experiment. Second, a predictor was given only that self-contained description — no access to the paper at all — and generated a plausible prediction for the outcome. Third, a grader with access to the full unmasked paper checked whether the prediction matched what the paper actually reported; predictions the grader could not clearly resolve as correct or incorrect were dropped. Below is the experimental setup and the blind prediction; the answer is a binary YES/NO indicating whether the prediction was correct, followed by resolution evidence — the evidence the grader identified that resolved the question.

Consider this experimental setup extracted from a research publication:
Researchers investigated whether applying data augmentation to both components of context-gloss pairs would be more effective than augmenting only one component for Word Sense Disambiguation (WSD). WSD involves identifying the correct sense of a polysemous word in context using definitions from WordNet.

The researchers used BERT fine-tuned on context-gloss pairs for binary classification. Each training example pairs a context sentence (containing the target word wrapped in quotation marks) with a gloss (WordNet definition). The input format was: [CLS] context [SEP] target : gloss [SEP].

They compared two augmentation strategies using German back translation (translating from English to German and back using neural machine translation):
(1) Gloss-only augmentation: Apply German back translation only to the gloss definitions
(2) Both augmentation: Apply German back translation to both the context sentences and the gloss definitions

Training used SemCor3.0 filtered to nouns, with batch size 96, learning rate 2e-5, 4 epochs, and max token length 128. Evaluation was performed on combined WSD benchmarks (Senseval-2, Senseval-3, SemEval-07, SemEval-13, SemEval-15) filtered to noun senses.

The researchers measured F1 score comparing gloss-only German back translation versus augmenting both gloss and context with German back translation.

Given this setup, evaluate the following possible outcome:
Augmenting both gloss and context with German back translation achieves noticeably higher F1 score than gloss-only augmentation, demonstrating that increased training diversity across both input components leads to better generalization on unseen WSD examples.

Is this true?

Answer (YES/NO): NO